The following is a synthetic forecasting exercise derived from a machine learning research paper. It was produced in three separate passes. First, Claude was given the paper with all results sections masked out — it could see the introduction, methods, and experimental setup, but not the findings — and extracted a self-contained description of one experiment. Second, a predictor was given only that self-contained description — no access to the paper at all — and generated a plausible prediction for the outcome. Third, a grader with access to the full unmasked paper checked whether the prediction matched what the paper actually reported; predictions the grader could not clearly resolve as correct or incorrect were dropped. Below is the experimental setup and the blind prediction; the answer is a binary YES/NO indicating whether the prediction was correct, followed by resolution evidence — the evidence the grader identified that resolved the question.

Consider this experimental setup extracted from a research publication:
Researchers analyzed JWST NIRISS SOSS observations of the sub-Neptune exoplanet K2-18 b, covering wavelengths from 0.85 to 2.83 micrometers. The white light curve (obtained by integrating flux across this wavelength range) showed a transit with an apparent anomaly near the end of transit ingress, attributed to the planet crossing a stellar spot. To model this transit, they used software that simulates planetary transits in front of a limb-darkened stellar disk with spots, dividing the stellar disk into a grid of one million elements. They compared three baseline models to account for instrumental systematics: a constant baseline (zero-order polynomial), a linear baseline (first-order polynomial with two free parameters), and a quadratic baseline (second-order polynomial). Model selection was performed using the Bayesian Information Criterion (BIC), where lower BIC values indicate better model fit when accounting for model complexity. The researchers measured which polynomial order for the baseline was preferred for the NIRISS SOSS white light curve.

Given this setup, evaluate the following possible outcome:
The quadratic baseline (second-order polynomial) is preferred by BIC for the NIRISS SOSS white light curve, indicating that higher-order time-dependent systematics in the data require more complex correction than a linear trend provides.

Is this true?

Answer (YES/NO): NO